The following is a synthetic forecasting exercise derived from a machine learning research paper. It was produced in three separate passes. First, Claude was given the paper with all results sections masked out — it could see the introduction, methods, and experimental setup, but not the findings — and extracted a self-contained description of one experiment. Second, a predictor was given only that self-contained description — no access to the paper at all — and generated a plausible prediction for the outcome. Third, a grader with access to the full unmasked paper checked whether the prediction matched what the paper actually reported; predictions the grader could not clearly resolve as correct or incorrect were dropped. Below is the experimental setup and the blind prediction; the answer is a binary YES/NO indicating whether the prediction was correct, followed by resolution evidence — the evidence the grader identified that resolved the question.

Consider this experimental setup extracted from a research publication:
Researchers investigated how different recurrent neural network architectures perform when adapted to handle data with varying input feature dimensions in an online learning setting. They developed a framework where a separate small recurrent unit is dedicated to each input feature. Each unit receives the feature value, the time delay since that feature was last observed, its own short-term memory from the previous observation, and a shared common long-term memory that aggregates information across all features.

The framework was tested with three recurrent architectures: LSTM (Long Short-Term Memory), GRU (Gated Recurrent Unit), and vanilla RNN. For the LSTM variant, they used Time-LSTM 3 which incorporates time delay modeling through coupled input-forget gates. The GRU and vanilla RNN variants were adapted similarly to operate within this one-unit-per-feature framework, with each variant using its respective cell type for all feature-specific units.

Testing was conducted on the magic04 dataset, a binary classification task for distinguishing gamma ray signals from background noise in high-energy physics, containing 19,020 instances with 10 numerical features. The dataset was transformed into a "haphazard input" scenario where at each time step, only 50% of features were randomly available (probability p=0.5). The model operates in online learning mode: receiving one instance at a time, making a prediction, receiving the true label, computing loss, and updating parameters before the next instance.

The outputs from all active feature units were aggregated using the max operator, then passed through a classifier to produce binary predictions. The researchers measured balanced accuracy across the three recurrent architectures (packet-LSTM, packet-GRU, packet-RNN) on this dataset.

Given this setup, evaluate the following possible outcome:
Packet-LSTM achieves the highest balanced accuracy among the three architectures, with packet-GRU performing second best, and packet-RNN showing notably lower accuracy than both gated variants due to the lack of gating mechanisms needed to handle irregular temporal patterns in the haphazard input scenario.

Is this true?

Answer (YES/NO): NO